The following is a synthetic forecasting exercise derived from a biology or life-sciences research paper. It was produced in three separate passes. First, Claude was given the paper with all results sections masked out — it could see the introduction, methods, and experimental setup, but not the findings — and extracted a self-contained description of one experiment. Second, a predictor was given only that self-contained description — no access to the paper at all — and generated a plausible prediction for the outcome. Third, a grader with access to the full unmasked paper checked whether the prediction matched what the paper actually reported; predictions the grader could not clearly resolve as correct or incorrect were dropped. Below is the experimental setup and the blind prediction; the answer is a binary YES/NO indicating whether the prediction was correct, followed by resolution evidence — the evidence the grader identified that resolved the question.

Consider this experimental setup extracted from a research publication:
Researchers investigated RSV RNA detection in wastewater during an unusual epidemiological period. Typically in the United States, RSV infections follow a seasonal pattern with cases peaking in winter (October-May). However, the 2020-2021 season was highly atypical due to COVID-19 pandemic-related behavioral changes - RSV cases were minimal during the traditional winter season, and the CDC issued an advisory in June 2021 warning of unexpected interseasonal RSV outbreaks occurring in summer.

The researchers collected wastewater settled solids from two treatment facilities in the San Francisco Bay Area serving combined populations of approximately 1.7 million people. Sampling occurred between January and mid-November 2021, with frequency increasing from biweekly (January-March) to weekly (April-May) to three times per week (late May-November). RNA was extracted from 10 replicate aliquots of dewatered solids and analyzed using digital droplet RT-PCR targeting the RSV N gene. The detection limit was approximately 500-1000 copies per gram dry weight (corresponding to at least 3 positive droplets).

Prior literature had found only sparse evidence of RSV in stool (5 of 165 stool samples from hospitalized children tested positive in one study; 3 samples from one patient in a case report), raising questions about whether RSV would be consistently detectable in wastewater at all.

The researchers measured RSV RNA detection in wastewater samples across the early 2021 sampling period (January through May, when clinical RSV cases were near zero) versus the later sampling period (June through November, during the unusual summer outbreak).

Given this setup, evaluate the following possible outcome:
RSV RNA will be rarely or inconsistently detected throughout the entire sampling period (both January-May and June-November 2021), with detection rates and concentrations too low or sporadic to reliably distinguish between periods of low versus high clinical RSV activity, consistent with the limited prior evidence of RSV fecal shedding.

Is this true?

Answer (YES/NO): NO